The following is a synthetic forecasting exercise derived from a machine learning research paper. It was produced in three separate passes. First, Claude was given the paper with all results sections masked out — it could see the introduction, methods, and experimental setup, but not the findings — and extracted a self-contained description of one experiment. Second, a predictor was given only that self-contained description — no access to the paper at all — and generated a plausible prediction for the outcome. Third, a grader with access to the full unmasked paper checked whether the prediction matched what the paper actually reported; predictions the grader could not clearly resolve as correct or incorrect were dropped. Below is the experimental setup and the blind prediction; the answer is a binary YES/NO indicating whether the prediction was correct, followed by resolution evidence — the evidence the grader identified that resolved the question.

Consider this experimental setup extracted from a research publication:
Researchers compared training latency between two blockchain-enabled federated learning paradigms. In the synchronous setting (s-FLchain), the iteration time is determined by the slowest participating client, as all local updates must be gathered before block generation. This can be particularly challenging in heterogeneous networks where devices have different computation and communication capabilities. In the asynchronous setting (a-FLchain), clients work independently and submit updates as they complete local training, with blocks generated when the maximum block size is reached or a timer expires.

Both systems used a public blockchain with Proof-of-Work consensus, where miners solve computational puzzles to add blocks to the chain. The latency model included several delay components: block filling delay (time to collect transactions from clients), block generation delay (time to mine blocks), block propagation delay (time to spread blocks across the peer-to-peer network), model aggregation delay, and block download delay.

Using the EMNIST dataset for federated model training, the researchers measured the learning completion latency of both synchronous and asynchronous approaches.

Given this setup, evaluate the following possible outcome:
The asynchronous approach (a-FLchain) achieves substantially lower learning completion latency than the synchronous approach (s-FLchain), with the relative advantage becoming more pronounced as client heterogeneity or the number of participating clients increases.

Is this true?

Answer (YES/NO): YES